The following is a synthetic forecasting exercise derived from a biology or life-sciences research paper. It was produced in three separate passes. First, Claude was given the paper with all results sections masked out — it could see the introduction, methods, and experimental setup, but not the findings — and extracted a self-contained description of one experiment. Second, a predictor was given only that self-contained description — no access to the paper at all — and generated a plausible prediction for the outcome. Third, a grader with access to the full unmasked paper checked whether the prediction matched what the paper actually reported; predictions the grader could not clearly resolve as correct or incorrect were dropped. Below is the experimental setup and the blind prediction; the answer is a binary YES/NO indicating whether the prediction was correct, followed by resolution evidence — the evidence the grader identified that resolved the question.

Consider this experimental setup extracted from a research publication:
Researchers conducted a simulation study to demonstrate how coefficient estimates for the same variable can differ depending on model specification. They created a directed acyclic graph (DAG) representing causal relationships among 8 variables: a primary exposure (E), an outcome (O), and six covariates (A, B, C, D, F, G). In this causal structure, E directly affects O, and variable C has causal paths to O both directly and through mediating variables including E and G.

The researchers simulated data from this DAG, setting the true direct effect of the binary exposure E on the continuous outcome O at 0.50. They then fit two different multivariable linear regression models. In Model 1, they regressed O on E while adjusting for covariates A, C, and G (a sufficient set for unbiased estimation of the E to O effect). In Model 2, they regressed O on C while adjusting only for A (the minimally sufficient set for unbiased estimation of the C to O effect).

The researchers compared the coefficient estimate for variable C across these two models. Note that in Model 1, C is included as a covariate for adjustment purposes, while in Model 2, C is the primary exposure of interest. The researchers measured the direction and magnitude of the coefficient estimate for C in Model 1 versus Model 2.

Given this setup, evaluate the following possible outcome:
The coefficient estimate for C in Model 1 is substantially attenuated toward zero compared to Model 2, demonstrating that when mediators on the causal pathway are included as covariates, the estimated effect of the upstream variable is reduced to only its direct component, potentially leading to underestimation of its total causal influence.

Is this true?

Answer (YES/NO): NO